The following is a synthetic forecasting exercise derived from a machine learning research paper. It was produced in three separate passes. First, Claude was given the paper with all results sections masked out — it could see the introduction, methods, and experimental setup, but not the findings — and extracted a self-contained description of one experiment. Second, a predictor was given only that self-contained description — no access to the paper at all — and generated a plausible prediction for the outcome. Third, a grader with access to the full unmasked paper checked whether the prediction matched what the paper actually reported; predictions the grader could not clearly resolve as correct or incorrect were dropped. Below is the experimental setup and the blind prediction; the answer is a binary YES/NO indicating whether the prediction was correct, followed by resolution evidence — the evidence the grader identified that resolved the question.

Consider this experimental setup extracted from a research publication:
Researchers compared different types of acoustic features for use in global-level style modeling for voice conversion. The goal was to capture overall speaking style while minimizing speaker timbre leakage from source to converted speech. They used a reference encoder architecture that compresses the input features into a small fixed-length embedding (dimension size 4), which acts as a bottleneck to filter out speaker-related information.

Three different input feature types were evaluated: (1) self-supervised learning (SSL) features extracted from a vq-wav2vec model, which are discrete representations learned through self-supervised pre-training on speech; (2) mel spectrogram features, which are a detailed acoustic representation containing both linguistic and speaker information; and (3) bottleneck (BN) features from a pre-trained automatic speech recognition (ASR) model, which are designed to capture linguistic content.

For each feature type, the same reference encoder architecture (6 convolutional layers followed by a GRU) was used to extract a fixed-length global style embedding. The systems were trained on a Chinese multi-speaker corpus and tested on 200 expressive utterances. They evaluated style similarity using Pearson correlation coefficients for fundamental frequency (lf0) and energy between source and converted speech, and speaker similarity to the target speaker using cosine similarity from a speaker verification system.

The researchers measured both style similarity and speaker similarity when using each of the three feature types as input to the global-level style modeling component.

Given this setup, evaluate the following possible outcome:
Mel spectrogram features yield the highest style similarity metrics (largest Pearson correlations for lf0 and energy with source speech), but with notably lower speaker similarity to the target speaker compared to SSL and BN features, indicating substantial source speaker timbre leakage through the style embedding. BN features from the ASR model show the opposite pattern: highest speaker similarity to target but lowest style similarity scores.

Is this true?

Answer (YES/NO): NO